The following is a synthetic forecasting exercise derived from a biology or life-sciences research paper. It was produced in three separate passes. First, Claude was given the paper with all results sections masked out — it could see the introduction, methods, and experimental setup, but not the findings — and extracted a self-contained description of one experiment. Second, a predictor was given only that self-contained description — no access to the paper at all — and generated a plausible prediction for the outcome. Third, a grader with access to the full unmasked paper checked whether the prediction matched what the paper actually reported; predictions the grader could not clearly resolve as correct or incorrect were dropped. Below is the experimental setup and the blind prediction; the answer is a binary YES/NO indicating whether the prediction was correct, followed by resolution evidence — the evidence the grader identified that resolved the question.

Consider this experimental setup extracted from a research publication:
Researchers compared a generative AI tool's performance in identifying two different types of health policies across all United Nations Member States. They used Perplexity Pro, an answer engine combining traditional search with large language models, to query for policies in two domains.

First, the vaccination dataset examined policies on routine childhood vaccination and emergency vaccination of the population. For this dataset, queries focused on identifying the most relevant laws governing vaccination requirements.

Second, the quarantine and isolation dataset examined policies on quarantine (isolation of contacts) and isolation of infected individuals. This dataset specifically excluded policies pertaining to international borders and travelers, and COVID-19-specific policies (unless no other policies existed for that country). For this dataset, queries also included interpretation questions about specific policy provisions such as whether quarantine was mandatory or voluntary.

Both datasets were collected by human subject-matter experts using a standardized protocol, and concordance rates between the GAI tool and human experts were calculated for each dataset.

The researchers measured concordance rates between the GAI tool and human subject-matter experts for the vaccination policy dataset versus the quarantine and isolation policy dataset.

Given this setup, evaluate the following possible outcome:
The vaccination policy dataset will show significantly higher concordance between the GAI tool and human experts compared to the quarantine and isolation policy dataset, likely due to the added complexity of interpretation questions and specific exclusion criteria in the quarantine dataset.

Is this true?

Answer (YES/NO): YES